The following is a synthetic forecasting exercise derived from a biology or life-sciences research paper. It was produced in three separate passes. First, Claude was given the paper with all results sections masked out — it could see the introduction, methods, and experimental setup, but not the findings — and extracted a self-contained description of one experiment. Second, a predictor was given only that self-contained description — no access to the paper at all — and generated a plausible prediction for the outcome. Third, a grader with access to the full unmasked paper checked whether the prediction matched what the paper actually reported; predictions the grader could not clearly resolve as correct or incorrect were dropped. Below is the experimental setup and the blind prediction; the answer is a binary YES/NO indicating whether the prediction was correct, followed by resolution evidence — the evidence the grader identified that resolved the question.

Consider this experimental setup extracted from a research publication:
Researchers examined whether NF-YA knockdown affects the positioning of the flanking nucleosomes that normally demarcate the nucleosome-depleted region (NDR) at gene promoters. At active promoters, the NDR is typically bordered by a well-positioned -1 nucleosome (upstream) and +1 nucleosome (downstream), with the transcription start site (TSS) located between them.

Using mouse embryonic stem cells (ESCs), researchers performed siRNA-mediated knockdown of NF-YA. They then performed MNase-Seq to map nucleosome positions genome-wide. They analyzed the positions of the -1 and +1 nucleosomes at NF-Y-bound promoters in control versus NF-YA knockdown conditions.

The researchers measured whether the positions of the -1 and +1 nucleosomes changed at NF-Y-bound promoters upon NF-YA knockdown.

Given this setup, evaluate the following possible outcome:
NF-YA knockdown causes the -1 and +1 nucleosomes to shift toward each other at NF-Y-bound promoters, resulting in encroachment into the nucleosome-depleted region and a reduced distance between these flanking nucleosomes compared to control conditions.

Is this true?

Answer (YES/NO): NO